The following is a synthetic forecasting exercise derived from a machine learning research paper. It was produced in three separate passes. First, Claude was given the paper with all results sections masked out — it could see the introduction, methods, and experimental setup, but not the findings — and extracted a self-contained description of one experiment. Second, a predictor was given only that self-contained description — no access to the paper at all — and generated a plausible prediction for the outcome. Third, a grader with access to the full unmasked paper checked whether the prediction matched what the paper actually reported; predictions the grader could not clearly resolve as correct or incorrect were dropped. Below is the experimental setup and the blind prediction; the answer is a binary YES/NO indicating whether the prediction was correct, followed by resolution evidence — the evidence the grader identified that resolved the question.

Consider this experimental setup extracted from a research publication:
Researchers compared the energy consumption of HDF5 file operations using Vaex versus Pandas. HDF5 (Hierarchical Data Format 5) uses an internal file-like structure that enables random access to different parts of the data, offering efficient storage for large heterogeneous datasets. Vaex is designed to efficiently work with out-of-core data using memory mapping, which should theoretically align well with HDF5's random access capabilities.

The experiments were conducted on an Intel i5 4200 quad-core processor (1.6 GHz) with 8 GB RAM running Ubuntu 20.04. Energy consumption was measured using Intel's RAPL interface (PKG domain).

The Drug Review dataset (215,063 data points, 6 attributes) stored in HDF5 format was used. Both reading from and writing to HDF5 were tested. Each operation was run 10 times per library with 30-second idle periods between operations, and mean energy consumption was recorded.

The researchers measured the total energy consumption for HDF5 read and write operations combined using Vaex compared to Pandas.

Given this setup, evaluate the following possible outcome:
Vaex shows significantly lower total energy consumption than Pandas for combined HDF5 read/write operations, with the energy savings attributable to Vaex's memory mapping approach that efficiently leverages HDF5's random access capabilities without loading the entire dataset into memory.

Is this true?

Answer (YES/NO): NO